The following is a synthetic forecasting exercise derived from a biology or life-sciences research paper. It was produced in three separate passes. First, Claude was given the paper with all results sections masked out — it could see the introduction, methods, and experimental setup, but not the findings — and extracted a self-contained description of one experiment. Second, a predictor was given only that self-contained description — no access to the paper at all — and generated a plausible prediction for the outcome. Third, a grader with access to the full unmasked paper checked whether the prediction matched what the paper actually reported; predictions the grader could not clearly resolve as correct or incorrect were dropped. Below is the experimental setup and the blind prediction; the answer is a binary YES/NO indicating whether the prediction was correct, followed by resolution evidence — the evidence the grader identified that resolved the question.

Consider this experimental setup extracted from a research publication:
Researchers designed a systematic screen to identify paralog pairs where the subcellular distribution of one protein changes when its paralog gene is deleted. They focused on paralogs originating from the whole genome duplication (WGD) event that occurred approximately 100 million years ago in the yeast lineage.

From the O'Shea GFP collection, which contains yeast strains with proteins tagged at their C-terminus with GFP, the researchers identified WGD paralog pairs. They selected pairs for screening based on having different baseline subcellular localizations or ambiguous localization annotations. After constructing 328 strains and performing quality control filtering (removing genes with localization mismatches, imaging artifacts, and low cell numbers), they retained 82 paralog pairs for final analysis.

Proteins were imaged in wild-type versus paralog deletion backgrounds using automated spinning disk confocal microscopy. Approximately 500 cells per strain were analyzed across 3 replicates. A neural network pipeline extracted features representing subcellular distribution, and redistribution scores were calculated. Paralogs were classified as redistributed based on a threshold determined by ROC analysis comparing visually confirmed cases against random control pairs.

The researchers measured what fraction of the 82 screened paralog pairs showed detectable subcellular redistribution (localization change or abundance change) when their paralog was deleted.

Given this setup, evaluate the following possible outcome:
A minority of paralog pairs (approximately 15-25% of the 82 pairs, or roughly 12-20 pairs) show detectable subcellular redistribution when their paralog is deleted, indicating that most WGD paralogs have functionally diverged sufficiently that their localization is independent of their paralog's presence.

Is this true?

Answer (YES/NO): NO